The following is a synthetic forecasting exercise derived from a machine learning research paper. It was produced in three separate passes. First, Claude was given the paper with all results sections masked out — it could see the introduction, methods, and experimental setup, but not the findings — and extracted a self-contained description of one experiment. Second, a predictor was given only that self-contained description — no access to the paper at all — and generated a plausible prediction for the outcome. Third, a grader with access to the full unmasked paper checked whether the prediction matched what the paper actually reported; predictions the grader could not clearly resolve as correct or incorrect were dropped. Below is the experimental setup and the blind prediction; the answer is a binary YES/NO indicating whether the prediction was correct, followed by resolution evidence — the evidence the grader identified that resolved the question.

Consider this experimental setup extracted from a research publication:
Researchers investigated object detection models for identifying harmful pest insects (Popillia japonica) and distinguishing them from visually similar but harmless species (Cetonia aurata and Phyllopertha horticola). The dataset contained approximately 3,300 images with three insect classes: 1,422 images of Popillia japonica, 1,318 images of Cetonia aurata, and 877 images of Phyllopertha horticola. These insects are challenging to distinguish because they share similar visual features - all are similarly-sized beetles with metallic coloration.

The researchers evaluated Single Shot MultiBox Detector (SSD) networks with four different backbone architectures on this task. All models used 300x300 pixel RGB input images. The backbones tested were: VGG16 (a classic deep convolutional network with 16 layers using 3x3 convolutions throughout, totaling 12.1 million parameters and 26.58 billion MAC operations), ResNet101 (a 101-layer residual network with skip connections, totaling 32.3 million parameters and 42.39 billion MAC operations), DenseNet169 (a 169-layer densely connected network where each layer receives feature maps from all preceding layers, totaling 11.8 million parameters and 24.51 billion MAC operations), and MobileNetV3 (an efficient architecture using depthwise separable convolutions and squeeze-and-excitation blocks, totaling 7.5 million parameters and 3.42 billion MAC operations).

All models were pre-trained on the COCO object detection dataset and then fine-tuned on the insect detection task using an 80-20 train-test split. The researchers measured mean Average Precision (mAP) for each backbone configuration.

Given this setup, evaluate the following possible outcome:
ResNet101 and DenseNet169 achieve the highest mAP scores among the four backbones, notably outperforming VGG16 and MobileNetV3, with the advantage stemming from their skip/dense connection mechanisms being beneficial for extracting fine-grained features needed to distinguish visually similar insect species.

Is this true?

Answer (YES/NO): YES